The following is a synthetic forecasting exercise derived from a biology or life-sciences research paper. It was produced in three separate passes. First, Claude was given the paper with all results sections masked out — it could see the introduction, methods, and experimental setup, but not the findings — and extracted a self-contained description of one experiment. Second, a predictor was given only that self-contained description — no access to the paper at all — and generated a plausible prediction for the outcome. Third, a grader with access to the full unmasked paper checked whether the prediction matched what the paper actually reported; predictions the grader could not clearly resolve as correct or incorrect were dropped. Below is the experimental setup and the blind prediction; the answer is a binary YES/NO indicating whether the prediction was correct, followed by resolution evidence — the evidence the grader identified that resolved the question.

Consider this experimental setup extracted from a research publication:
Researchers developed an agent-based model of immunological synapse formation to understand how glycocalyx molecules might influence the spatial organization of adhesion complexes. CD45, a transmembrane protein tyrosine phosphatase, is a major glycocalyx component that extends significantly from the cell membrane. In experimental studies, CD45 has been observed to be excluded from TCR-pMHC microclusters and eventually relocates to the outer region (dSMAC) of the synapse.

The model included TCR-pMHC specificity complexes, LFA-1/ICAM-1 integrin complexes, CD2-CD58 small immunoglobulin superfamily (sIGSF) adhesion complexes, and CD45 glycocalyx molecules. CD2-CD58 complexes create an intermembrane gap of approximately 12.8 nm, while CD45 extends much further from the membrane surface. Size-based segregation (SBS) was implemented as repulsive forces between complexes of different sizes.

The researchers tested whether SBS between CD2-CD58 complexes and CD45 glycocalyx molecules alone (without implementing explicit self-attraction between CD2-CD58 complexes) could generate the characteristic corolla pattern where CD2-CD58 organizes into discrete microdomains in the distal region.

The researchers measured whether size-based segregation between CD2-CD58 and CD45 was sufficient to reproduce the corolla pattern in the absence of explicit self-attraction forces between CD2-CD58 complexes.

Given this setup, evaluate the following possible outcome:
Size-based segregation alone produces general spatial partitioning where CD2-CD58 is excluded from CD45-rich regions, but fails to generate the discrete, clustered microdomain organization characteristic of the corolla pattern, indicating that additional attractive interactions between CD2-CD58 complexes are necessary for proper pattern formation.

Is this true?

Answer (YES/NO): NO